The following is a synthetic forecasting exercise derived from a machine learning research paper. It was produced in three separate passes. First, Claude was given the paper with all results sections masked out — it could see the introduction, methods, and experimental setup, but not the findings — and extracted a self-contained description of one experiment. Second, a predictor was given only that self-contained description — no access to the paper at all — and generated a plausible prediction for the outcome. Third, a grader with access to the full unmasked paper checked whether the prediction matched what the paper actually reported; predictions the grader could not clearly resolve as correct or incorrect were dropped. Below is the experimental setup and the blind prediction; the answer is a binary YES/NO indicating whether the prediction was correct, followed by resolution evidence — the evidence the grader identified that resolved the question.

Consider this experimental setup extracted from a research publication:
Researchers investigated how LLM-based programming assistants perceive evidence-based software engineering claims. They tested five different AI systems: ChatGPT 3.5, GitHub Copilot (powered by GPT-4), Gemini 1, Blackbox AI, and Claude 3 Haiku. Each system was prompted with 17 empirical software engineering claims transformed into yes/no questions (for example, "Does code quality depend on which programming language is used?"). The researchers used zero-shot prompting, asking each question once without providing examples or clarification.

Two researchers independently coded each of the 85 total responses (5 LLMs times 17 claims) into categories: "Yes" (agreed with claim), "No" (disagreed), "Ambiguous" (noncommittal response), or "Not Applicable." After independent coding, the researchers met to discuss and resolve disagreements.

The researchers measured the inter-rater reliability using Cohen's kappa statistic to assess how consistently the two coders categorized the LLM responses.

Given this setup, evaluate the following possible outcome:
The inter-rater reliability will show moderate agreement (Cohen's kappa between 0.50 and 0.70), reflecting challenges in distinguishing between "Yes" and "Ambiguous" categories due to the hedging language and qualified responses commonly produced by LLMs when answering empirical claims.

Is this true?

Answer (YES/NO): NO